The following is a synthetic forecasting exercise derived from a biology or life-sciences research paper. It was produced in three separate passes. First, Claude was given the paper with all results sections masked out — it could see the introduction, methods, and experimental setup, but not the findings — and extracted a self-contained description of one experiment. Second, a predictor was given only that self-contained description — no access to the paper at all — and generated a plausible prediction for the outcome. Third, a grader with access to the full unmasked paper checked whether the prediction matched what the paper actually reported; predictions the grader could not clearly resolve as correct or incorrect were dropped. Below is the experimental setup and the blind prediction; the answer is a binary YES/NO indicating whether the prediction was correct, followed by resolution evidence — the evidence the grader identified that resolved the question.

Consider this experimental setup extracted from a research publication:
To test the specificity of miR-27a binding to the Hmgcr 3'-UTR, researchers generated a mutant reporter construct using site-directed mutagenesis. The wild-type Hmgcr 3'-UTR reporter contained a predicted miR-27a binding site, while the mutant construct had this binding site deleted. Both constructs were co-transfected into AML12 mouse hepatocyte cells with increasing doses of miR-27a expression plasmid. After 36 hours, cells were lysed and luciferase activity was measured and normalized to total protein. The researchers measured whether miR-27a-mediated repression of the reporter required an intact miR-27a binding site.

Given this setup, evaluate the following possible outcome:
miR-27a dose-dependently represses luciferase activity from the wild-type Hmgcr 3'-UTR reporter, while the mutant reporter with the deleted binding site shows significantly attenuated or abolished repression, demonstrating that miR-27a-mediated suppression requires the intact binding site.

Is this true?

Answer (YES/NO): YES